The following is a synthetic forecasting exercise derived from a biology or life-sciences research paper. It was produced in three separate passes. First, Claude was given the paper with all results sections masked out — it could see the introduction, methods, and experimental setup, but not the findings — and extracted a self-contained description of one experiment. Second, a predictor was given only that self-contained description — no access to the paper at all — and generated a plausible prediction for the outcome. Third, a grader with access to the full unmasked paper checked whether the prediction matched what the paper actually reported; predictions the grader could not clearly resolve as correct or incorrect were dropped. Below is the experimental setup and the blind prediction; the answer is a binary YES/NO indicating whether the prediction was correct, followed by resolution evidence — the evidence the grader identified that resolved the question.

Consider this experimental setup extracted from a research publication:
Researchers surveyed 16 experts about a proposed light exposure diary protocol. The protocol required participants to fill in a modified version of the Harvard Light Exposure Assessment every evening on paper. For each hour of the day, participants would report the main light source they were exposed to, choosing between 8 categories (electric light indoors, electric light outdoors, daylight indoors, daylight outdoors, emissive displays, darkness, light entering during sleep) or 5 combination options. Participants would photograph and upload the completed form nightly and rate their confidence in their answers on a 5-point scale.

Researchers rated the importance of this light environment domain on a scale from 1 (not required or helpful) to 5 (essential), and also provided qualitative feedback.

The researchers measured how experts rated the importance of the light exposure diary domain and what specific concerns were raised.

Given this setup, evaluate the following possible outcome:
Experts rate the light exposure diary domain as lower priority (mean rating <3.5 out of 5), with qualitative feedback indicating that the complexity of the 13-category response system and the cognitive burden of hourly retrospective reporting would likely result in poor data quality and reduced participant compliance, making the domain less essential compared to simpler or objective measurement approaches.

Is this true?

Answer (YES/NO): NO